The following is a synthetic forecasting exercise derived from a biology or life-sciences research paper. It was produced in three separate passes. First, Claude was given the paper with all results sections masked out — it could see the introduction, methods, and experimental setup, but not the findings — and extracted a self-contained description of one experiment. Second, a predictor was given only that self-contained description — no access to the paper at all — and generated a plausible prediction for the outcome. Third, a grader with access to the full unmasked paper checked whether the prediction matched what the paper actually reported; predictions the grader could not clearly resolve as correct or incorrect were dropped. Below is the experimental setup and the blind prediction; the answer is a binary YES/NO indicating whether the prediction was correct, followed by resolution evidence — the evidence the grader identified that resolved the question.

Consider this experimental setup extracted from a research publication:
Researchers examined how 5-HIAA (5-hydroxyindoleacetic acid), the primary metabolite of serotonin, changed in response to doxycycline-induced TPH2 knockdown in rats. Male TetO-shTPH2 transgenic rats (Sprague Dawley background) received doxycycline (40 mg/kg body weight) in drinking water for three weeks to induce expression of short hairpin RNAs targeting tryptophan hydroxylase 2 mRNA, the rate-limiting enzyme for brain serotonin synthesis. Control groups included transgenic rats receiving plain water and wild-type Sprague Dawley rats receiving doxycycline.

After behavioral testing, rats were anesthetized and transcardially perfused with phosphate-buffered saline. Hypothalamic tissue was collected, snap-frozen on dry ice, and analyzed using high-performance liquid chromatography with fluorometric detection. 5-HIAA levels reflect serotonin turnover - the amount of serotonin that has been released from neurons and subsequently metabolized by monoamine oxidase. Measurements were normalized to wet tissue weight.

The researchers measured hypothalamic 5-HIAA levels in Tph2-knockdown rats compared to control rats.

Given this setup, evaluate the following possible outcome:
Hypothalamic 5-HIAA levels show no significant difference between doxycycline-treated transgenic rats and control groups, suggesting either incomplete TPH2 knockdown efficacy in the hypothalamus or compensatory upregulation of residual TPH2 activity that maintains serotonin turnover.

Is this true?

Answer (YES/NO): NO